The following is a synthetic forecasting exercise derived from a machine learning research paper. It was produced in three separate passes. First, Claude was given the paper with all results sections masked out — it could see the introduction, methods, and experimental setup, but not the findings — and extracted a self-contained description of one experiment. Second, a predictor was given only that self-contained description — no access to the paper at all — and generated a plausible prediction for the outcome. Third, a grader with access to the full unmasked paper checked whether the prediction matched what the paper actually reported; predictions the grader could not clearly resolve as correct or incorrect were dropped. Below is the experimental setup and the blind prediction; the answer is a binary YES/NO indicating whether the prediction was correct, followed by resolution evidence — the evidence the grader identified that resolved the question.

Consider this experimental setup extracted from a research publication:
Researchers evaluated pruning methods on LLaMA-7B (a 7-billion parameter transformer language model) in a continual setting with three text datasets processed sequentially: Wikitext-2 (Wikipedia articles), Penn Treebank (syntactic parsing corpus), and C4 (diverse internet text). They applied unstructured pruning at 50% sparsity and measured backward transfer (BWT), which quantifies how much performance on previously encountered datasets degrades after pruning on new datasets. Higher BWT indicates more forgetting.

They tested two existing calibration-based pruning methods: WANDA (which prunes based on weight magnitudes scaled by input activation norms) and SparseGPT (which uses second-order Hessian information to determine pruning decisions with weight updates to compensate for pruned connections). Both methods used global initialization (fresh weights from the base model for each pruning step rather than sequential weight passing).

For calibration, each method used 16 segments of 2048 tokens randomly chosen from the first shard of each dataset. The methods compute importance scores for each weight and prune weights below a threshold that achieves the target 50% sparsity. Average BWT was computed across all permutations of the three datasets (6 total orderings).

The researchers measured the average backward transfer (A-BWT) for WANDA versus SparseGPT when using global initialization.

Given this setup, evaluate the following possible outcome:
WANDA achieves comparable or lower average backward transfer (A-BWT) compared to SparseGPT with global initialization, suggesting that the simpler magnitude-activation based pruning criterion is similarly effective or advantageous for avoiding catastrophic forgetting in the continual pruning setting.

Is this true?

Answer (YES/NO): YES